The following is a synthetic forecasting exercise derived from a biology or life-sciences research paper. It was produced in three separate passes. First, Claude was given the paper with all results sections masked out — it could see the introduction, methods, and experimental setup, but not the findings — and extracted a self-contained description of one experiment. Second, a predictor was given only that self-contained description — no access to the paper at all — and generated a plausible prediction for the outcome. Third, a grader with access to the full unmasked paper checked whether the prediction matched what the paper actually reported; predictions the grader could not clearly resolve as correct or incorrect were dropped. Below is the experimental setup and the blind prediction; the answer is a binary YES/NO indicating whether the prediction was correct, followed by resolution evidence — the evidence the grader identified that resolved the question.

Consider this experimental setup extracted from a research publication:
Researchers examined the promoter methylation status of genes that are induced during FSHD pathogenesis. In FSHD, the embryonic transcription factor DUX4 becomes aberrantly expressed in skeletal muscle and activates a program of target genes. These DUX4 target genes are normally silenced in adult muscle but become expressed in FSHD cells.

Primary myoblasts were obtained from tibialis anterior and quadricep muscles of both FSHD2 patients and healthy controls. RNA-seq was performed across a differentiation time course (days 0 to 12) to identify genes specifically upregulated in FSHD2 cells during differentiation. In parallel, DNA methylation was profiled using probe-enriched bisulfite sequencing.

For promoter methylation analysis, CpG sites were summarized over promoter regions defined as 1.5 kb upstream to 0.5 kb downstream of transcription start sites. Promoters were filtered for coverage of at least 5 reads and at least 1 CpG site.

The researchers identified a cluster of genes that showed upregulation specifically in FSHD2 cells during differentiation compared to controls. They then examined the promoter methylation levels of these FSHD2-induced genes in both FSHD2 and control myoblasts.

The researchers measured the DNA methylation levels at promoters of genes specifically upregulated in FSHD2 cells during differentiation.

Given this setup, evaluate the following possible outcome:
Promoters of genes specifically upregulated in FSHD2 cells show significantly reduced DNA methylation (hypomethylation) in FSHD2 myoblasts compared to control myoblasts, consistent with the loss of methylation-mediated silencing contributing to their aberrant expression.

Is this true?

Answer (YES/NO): NO